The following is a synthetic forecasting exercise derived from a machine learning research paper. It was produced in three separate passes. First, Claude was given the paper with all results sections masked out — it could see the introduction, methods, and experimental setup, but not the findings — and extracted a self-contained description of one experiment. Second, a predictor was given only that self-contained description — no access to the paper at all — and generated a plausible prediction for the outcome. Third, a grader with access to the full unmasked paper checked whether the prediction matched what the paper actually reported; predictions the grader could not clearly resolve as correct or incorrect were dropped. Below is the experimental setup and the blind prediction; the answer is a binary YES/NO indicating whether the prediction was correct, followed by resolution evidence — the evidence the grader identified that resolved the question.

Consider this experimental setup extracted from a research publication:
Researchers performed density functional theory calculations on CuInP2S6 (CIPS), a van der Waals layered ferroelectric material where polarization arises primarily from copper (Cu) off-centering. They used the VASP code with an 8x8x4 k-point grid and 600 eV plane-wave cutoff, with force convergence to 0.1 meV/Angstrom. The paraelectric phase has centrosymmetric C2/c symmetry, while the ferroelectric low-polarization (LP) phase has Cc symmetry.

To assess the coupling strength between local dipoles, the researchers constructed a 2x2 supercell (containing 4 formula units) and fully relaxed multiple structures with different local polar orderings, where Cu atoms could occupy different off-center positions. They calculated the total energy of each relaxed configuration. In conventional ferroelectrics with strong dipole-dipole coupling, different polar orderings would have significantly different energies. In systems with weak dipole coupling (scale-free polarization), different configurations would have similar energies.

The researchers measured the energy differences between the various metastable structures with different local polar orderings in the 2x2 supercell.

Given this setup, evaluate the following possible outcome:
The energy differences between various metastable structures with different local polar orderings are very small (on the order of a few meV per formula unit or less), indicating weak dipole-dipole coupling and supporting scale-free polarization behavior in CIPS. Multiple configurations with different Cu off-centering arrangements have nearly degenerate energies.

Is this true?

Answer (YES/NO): NO